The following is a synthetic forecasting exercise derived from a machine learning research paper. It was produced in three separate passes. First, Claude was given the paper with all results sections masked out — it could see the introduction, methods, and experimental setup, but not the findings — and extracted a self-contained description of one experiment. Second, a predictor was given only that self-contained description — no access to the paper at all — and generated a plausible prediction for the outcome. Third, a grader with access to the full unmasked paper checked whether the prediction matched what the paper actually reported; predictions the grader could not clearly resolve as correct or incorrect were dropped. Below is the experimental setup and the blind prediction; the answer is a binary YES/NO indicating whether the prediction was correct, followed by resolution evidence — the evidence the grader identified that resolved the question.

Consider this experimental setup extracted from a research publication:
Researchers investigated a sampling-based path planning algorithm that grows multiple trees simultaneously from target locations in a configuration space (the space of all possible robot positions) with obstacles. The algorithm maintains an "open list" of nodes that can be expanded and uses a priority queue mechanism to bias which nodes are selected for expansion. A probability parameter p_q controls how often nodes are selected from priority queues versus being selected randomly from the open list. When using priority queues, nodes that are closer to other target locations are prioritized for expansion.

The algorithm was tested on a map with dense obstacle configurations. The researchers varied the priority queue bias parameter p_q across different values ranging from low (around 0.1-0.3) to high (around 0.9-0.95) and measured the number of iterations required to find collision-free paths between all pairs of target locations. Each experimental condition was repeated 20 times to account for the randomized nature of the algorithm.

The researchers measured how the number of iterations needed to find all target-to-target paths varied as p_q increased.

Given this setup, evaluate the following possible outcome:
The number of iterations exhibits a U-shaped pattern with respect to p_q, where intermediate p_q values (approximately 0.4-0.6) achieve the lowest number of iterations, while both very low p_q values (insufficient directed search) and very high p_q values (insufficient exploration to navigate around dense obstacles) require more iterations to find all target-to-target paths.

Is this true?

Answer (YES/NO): NO